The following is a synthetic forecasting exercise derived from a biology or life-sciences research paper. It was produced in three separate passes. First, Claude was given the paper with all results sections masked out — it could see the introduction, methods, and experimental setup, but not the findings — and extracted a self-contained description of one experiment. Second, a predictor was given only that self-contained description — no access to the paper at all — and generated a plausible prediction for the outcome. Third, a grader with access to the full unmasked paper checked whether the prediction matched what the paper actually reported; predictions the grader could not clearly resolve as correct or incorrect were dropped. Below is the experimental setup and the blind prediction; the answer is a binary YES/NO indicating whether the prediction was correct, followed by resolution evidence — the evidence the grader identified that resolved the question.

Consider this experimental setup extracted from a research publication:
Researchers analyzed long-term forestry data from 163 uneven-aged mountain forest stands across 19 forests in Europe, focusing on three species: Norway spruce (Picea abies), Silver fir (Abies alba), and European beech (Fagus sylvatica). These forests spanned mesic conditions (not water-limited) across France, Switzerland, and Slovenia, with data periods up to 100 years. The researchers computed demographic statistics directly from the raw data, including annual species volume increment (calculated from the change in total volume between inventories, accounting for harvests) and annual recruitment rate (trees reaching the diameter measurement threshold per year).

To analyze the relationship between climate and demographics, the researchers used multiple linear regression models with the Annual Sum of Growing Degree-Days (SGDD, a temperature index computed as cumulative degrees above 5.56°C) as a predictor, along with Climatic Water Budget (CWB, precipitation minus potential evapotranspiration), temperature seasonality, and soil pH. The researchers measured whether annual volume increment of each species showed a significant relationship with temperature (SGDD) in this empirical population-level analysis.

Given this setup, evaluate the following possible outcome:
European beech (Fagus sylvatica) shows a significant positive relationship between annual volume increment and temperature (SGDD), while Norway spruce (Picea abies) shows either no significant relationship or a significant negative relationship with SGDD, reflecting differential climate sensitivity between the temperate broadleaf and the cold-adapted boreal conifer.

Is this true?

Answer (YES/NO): NO